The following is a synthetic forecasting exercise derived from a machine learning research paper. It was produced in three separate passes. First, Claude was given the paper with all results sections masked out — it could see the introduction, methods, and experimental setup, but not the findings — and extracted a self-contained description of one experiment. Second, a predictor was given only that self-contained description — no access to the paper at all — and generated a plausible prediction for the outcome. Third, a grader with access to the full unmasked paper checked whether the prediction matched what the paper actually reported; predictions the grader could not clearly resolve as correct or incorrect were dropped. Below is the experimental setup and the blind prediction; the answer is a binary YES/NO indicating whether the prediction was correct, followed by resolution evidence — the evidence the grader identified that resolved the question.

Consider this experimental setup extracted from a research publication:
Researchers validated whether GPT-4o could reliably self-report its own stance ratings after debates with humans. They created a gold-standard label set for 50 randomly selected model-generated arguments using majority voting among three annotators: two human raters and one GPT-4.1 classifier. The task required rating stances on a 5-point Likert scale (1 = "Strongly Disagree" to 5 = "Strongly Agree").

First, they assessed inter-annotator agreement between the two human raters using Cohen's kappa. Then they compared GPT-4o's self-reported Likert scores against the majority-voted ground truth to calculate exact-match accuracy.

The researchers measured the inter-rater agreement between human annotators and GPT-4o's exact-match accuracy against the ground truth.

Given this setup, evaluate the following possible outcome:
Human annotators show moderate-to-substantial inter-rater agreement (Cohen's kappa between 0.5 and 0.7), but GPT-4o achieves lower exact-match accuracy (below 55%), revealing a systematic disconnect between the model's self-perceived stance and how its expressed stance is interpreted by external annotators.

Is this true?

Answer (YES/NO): NO